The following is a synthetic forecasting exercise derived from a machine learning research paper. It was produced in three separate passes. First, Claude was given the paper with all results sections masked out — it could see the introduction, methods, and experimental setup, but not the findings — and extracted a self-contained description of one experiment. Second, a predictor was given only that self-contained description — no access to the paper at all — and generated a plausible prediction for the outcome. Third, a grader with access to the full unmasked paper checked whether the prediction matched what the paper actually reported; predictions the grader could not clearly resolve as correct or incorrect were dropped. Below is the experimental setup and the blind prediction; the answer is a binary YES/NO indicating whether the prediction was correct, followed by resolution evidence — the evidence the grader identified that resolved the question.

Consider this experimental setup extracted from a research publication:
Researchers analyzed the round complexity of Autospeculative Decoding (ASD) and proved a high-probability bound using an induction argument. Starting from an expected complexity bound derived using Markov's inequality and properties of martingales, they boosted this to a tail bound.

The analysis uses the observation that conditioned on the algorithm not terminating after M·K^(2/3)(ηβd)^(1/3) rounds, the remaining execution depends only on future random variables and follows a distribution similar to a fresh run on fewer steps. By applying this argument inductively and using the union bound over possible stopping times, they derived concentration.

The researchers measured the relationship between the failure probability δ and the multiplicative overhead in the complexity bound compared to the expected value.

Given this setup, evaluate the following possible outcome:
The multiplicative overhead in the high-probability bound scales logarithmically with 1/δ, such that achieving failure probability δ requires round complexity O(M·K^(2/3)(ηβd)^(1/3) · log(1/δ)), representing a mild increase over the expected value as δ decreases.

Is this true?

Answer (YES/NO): YES